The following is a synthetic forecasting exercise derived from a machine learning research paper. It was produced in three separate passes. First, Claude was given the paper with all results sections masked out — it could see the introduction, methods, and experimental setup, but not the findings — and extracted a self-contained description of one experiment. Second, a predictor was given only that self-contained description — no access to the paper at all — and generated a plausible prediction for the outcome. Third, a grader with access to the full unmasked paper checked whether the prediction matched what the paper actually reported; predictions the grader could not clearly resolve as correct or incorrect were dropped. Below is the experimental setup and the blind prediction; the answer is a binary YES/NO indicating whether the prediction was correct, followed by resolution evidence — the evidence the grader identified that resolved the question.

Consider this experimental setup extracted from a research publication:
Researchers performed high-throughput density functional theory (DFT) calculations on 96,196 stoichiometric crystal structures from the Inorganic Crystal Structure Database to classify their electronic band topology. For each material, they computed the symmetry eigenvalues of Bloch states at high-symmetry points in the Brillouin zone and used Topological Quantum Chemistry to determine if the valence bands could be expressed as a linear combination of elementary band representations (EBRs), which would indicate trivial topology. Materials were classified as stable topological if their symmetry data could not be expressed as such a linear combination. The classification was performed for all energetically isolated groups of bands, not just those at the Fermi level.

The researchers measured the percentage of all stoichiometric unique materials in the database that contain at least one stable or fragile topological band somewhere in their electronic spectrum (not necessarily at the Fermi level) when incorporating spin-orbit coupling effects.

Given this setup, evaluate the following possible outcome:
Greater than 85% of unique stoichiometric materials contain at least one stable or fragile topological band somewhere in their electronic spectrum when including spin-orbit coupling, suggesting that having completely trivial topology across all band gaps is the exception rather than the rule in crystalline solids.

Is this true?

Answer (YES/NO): YES